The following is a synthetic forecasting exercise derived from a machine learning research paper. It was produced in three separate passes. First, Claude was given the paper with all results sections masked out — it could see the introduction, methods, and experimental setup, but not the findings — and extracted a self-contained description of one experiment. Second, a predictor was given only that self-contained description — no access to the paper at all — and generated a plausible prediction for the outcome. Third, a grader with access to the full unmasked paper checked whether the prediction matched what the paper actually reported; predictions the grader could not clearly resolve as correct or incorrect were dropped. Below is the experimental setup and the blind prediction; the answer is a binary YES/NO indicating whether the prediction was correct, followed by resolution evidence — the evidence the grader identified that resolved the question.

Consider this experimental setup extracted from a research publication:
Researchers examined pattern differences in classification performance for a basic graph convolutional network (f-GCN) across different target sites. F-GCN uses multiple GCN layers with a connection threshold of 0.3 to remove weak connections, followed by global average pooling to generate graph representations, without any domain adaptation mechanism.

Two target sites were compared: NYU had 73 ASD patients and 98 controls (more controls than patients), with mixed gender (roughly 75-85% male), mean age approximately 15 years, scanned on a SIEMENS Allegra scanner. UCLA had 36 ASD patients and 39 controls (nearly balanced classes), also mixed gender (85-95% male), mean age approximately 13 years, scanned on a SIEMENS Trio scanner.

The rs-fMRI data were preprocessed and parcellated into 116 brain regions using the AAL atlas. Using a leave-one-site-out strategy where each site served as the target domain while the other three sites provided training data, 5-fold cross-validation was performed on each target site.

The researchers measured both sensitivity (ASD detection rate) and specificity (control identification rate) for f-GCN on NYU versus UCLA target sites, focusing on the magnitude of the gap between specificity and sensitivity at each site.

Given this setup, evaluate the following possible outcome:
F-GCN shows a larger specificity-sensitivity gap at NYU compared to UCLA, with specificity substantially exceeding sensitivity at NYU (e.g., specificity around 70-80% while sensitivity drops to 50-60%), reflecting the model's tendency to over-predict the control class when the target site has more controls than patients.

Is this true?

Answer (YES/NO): NO